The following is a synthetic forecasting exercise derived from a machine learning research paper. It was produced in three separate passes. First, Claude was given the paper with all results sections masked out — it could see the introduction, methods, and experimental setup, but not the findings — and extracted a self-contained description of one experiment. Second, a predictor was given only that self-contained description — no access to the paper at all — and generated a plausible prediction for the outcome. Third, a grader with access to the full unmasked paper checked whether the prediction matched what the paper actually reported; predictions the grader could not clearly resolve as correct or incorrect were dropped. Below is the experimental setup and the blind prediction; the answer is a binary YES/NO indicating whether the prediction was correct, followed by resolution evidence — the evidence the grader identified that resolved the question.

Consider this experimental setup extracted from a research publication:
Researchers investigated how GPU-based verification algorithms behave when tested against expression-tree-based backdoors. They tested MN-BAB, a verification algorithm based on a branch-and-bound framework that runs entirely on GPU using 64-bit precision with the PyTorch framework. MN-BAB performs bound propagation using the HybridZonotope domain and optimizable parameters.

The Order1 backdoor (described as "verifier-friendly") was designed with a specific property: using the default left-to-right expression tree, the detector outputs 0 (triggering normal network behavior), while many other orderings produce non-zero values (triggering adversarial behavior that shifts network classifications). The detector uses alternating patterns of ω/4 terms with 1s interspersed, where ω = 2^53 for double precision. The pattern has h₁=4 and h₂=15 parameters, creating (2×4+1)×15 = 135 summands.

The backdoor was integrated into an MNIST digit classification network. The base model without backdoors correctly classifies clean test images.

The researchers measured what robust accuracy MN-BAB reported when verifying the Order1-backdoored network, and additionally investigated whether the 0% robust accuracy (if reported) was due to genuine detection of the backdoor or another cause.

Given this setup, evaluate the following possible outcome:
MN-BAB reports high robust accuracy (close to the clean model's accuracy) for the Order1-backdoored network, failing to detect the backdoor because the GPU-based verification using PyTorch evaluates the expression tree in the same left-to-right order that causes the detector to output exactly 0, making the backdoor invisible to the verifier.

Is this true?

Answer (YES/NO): NO